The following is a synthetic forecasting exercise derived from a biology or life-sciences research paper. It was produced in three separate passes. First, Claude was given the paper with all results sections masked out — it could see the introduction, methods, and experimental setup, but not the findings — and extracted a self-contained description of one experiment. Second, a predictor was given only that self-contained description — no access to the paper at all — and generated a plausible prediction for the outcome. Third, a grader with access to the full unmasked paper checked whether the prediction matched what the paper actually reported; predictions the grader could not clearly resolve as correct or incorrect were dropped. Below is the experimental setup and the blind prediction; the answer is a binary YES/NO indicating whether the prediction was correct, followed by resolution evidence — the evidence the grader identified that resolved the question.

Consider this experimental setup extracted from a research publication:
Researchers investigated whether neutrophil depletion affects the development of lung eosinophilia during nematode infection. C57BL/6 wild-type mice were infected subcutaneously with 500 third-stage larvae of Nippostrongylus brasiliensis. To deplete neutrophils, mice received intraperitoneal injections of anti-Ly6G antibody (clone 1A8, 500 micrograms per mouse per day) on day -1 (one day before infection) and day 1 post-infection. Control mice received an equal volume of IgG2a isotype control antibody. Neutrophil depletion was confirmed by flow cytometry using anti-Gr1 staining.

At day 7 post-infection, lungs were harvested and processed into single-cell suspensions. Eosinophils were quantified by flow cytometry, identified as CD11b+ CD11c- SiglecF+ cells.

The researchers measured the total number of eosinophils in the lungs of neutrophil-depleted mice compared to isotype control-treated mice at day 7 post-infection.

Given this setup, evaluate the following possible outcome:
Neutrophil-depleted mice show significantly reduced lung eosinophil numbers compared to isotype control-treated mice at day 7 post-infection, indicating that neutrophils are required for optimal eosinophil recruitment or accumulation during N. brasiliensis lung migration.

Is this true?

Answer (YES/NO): YES